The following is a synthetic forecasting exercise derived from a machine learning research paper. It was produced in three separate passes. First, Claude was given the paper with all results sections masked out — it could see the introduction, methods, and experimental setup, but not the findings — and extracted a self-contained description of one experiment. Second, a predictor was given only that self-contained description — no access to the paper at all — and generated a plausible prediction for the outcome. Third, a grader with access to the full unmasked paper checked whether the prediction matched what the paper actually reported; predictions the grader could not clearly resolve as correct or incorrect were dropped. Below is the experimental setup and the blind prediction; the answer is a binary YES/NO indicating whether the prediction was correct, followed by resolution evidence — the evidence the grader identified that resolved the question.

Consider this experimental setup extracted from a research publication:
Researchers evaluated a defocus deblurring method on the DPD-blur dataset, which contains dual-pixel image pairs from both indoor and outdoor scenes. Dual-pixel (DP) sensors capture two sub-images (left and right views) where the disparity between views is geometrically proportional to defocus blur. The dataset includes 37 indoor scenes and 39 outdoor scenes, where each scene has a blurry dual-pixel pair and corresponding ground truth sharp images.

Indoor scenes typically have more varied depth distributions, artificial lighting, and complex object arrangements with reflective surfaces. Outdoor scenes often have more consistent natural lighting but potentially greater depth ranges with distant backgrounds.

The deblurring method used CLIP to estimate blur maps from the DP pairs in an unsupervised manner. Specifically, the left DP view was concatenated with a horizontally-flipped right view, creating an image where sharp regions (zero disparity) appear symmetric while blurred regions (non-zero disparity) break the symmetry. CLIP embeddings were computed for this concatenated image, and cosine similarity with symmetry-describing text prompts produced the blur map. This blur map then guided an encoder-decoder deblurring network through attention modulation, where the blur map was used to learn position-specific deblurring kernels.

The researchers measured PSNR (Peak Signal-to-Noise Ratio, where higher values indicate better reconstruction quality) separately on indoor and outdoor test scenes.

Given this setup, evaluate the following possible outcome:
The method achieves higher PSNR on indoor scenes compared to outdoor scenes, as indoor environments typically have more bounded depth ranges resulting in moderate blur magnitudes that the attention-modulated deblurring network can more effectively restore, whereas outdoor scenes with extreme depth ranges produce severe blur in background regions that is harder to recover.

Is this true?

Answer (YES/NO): NO